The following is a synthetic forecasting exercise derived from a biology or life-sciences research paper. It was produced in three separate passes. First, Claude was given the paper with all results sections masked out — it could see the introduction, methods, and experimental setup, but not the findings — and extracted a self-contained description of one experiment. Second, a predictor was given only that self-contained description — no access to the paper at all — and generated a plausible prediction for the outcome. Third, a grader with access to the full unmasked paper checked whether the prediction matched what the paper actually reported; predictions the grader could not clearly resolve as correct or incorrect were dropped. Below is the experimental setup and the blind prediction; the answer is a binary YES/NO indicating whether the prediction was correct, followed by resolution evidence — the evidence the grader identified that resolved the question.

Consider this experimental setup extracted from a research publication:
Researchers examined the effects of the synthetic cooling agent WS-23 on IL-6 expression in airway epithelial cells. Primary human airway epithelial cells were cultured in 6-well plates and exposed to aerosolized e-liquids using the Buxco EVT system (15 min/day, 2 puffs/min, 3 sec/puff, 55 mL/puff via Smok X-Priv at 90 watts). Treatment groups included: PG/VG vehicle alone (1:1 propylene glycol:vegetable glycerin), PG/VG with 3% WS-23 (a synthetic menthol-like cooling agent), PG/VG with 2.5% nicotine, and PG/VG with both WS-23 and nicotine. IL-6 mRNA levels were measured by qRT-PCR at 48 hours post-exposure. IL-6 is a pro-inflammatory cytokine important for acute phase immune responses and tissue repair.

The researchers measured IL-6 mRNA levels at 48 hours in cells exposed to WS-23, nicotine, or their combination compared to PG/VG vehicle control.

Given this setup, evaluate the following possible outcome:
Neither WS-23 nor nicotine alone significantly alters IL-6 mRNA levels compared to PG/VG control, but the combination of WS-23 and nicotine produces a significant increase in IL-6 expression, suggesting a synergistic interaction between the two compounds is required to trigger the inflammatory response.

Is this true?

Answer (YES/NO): NO